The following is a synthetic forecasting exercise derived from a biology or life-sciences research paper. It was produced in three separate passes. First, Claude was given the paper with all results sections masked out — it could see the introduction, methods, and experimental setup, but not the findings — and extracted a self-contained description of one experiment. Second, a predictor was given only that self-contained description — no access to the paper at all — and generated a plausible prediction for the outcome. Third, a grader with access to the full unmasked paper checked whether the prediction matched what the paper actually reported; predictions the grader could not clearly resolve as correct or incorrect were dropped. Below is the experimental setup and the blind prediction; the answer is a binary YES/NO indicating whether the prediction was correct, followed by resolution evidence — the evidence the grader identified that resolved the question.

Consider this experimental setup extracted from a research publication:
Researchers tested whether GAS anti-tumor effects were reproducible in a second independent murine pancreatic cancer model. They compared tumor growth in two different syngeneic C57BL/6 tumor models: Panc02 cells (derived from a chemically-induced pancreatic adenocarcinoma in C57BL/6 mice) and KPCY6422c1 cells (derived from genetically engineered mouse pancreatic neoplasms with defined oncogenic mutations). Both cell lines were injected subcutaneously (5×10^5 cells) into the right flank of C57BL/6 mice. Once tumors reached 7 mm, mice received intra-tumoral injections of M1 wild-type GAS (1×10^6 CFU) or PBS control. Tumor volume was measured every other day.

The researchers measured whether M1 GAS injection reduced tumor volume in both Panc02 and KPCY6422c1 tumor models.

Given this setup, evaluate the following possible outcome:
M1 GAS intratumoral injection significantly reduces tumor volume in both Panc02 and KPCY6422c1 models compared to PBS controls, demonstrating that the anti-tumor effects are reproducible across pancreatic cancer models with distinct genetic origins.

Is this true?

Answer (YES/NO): YES